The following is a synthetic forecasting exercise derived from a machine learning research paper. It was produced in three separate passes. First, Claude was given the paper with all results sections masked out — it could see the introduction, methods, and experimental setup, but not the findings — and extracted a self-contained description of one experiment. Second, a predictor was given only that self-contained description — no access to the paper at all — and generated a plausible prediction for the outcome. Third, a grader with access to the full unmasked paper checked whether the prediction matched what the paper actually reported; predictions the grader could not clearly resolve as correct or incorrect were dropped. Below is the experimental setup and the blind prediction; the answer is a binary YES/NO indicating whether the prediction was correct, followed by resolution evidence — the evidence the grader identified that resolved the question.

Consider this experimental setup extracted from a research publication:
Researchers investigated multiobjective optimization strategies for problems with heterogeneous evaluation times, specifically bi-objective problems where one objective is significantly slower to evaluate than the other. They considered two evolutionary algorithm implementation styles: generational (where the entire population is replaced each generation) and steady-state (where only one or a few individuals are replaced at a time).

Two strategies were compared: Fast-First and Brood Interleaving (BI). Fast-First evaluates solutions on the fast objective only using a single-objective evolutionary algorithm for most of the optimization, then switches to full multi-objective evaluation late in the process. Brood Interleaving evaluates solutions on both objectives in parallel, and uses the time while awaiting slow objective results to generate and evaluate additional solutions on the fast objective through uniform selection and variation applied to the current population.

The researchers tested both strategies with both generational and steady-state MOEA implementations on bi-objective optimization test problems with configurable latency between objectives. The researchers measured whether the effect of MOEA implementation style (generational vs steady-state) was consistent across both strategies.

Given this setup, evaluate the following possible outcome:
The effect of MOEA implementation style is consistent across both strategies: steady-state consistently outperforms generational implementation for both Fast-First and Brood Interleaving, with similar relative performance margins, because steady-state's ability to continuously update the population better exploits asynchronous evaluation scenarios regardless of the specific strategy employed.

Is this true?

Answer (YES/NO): NO